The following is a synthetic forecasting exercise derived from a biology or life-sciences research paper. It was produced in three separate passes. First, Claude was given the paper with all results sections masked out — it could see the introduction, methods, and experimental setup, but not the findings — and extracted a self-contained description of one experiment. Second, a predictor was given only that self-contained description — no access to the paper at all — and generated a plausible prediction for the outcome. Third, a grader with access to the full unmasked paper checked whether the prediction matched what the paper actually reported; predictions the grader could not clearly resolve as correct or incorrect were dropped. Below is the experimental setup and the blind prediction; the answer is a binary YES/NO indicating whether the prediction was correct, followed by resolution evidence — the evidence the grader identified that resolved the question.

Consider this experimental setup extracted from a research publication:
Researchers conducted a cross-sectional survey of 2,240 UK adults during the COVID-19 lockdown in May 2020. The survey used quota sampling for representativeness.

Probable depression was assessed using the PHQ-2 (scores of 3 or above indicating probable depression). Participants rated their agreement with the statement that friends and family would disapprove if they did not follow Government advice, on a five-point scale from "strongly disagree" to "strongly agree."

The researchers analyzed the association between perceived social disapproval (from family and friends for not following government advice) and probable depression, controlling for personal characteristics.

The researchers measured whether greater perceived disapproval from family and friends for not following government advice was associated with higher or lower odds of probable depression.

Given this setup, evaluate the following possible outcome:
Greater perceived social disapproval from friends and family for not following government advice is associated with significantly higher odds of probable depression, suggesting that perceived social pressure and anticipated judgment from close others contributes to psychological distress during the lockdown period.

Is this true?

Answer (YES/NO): YES